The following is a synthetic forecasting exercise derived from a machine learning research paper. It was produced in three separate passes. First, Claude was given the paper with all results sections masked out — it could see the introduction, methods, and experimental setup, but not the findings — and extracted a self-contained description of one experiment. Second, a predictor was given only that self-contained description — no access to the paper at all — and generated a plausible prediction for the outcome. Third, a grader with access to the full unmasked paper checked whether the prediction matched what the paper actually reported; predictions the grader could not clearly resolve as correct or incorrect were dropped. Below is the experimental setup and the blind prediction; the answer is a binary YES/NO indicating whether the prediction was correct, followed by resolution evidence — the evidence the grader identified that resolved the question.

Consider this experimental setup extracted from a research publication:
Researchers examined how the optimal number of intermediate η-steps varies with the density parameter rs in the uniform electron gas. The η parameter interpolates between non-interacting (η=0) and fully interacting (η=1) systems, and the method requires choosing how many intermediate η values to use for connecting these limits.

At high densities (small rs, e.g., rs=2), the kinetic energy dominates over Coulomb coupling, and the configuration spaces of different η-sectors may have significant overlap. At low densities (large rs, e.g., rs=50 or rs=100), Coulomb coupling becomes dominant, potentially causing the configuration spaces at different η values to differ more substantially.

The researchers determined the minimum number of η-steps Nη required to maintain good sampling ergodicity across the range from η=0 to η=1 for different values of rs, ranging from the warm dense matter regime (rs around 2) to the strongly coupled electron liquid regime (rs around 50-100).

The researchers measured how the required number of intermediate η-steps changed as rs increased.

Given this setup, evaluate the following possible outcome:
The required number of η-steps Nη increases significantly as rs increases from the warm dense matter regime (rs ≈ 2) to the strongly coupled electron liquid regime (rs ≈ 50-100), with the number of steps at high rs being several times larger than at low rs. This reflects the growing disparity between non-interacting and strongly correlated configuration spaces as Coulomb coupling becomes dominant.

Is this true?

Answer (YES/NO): YES